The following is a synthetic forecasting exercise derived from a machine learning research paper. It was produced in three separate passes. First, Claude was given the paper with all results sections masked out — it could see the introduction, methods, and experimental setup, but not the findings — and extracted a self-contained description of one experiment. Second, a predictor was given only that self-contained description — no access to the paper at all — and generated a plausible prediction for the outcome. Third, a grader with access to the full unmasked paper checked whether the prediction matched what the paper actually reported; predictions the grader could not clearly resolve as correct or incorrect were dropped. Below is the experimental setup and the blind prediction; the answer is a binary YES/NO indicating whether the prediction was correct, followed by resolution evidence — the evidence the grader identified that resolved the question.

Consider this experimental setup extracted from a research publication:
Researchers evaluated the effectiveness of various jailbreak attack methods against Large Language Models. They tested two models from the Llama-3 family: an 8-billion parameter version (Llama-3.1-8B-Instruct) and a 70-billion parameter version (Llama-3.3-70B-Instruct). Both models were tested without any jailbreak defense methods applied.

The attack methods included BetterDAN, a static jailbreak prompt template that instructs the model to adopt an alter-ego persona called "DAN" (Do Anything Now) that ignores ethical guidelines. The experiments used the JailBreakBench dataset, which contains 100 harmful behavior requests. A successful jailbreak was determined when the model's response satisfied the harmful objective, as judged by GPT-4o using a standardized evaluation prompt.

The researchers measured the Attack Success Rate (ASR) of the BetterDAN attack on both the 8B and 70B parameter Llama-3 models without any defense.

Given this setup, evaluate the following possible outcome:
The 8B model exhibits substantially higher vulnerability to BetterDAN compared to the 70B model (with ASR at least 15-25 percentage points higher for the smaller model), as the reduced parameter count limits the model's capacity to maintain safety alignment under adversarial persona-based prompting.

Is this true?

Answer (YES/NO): NO